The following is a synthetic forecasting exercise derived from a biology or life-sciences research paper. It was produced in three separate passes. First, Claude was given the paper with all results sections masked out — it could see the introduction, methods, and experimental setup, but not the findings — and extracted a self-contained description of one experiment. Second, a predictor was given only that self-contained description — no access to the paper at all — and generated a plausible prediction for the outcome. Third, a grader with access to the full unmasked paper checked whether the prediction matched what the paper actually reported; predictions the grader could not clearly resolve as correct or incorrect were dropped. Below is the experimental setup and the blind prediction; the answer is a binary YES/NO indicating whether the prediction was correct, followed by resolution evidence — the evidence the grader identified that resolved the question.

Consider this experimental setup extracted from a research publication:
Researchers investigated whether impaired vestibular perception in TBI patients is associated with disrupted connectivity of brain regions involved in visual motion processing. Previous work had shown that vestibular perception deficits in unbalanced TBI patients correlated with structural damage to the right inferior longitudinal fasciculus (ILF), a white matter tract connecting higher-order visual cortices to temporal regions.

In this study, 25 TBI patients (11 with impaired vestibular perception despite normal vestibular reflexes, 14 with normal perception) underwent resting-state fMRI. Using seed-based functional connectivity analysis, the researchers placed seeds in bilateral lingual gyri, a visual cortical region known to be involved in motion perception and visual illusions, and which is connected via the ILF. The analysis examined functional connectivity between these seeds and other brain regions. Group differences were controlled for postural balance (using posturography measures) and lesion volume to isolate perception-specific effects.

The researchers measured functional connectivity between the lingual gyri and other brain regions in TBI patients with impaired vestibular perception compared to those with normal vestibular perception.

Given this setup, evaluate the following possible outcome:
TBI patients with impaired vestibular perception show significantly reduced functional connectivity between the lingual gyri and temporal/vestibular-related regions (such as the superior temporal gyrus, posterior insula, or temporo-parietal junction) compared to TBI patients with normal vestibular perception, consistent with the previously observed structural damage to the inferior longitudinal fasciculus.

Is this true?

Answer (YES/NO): NO